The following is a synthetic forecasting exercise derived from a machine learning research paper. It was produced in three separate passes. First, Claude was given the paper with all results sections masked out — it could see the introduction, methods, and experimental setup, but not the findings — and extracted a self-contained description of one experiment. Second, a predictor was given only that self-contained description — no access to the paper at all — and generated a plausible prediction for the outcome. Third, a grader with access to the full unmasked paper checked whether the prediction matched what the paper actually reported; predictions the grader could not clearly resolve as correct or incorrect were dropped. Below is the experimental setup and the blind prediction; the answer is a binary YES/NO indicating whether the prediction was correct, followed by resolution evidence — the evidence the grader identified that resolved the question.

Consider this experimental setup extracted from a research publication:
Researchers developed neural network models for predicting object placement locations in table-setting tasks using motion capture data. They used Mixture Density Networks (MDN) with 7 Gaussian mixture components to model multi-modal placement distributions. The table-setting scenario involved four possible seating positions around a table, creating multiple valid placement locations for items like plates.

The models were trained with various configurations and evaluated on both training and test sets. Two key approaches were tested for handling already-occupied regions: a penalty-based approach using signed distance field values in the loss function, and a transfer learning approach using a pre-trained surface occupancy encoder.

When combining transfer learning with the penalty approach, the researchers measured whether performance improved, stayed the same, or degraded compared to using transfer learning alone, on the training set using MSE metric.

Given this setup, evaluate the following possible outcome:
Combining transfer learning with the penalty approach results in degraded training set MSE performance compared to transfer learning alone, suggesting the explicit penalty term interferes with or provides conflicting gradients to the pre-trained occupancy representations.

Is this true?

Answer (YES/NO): NO